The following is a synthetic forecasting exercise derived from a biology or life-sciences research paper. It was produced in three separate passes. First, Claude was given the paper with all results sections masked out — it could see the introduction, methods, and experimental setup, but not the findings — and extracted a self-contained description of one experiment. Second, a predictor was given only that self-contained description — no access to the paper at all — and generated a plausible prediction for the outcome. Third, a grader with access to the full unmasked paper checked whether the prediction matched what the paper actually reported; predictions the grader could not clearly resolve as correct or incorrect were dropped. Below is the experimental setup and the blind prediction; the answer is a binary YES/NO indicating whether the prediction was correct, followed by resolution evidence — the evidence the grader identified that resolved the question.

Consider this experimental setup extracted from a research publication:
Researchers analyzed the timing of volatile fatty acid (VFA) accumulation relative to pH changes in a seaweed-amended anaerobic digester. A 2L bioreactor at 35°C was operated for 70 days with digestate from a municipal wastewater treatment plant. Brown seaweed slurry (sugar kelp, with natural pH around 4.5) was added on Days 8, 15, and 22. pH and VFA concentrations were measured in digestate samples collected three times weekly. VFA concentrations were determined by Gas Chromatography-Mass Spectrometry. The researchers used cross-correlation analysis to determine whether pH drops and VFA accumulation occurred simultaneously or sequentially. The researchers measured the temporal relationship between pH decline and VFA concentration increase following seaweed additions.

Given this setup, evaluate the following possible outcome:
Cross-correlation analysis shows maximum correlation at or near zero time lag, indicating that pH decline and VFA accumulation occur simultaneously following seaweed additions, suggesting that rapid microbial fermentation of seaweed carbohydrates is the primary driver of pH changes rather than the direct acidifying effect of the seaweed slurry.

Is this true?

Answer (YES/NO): NO